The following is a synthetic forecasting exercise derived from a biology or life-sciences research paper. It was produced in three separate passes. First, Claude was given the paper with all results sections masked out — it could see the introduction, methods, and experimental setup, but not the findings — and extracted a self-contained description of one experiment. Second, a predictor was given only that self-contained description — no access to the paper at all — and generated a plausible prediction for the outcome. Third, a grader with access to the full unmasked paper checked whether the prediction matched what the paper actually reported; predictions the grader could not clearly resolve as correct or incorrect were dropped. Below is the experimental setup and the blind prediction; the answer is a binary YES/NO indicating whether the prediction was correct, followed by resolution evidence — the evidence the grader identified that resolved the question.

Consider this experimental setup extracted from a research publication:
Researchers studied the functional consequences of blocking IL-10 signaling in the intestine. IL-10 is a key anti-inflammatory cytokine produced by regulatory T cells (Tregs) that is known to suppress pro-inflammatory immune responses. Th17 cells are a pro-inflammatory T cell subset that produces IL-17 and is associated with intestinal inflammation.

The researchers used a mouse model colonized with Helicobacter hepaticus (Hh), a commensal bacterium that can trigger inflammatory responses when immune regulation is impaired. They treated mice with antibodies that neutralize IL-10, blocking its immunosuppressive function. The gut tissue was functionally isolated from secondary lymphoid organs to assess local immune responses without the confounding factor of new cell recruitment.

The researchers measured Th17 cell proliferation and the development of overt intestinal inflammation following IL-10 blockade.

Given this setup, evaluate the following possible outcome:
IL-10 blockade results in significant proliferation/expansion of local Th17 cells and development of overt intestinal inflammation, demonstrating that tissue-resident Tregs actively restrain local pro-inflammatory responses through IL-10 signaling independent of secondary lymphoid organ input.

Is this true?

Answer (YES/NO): NO